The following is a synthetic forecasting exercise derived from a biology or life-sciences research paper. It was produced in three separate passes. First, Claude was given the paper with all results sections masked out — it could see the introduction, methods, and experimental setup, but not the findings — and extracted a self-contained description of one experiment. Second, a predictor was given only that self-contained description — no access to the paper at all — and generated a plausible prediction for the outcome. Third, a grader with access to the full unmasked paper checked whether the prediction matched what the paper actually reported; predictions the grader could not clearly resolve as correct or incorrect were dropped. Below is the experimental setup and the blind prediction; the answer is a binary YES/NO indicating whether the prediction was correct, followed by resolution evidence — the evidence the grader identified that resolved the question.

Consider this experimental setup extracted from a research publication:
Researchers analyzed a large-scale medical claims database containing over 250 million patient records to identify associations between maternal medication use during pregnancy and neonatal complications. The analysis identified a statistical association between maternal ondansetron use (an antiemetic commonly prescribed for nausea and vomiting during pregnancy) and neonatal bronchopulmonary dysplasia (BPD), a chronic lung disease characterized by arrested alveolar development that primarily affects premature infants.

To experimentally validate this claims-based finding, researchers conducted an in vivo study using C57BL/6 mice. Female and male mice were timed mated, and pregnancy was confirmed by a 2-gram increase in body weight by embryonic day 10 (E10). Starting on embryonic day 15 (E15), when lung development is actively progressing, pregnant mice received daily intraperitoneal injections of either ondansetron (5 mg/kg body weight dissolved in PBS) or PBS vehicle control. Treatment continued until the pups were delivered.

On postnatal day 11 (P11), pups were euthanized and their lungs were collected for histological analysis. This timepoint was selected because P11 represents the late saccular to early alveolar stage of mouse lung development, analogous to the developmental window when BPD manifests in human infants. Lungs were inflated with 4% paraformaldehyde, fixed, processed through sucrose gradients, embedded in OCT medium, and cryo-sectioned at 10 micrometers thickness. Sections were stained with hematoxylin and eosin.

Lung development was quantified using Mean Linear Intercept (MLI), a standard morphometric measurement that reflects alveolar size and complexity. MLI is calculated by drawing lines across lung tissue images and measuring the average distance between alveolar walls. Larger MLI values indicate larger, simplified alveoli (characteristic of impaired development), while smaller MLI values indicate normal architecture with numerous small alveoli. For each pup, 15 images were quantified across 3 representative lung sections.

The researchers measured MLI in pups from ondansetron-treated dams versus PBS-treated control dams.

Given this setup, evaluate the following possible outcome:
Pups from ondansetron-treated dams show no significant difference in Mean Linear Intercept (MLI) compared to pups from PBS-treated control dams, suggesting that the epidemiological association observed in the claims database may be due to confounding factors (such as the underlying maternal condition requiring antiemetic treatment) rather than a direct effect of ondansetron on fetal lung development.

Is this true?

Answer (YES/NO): NO